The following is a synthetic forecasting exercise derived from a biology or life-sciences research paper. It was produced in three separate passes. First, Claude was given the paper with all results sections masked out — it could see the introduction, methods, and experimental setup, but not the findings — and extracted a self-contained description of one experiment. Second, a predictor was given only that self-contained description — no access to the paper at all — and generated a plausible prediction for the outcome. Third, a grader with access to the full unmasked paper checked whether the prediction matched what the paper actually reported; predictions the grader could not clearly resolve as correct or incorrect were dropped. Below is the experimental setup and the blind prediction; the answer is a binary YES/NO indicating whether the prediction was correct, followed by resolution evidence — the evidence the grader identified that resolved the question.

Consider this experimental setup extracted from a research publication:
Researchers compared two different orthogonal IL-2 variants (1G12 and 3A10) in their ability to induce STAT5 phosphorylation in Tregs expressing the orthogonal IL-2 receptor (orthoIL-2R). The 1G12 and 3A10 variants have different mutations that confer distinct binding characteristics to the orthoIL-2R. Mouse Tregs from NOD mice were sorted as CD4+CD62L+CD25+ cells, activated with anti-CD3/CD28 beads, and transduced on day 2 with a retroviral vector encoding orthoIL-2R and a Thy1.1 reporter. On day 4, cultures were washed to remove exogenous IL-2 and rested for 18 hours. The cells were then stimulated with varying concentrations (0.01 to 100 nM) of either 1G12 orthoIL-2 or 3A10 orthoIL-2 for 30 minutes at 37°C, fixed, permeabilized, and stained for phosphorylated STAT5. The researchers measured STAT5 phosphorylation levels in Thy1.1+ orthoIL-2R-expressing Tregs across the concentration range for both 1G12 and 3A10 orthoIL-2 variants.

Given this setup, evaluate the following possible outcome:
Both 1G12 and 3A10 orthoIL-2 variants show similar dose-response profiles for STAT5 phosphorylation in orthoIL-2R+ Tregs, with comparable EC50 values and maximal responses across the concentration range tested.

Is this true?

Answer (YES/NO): NO